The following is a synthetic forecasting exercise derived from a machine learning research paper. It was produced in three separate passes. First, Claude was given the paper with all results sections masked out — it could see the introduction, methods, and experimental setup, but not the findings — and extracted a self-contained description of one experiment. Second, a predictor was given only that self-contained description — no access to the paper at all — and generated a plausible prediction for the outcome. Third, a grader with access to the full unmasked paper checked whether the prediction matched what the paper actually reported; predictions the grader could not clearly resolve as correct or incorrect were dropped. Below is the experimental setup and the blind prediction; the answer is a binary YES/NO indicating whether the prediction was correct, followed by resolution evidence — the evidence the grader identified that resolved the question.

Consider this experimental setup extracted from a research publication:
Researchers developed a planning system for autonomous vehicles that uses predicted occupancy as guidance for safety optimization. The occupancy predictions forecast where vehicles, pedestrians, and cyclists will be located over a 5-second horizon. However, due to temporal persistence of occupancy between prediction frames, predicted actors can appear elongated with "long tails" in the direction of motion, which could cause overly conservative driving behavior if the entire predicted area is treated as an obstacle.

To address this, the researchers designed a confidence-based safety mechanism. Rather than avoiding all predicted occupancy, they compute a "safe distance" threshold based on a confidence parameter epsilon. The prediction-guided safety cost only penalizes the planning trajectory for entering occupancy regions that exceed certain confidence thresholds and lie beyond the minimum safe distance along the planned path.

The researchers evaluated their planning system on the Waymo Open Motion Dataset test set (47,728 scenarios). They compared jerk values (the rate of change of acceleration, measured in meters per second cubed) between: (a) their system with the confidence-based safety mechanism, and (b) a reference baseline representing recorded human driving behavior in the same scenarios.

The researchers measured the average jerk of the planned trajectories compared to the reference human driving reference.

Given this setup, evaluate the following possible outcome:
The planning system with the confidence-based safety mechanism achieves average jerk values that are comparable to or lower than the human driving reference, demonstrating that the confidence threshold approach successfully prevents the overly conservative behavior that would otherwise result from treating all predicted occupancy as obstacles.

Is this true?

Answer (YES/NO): YES